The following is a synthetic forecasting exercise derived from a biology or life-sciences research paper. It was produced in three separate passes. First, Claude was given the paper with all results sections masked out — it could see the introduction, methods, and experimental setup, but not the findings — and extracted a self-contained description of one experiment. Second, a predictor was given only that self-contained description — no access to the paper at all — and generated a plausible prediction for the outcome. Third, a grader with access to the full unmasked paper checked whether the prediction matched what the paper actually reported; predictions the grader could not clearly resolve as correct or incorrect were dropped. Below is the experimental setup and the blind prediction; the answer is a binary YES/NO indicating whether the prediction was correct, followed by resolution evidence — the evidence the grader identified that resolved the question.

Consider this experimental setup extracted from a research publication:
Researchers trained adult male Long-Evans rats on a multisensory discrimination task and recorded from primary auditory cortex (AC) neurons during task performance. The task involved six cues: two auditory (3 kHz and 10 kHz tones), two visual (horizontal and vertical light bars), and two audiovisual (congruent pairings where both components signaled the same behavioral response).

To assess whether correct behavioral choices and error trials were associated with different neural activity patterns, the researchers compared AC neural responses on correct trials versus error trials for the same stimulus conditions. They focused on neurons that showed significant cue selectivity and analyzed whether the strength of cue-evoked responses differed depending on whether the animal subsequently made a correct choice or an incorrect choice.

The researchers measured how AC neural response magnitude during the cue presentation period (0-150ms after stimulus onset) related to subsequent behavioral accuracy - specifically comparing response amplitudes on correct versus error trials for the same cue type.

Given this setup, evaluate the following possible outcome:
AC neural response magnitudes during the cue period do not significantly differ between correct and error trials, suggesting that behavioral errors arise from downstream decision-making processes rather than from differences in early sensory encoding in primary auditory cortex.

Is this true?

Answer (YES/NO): NO